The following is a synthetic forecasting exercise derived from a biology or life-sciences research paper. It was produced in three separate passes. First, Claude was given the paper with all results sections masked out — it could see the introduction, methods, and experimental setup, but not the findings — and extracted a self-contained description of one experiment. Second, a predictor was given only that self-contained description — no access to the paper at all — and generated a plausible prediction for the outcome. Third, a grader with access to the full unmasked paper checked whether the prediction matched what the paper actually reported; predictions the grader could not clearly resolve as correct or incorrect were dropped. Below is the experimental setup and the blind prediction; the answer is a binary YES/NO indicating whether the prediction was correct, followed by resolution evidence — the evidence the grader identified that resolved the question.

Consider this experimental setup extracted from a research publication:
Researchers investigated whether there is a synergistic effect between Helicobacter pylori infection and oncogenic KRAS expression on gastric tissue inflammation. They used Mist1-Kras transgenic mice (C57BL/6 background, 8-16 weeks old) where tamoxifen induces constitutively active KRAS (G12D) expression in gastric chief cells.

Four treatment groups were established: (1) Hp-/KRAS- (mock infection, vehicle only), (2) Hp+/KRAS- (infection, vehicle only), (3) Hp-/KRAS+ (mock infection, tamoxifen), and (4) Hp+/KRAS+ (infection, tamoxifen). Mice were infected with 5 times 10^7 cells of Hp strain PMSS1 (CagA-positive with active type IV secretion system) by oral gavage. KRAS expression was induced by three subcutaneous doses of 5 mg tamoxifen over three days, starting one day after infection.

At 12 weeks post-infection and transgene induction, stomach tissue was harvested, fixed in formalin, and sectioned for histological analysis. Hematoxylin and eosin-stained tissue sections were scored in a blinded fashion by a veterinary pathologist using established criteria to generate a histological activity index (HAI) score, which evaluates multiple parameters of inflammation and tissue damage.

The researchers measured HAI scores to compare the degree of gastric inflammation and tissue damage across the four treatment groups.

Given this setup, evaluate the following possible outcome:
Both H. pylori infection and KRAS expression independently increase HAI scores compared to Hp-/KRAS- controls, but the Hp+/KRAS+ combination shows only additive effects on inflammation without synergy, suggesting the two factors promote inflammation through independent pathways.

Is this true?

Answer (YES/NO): NO